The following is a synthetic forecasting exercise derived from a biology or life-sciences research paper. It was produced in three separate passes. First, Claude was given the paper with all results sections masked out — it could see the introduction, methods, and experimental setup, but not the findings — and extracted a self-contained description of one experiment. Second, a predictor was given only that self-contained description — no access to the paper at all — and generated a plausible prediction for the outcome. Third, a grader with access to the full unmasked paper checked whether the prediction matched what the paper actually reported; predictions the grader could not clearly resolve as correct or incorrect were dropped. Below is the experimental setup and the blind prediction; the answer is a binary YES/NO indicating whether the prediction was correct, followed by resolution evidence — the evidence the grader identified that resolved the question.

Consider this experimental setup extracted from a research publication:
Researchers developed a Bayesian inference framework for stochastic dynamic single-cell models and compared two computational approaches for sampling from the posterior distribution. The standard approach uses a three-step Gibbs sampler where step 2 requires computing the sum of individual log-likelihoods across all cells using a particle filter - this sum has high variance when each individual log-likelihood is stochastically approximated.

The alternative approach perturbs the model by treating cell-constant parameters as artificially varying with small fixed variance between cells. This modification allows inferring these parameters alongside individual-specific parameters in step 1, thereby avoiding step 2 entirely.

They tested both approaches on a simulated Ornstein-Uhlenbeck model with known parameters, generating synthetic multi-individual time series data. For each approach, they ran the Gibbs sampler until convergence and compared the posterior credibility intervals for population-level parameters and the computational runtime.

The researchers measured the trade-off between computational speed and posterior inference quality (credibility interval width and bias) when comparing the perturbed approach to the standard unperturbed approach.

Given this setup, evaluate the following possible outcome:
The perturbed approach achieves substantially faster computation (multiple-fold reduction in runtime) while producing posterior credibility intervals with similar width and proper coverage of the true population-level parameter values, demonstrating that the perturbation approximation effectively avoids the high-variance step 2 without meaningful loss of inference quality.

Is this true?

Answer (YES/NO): NO